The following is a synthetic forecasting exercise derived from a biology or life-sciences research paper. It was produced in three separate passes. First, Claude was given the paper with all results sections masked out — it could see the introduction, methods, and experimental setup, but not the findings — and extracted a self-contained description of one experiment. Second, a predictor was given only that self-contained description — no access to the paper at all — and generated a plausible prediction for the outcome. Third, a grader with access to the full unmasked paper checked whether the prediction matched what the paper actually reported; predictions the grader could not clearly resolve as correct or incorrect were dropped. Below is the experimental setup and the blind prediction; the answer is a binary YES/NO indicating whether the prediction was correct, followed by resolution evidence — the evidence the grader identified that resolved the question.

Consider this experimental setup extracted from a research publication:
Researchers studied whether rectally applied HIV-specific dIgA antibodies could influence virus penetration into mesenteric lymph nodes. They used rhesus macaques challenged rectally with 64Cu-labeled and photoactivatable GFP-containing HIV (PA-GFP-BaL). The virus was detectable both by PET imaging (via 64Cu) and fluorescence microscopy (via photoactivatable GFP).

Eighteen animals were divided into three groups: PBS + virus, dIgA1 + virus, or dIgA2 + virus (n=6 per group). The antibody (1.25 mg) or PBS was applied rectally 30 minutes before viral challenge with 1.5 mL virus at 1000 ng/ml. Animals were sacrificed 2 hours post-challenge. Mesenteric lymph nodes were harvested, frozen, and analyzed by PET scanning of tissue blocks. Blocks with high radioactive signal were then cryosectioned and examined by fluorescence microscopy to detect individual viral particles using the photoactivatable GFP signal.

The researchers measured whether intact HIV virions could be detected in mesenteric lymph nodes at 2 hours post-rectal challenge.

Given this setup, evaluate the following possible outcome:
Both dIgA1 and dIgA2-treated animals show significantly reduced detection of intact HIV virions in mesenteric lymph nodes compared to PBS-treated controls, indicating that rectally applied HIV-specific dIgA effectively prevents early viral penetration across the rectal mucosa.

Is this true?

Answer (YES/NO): NO